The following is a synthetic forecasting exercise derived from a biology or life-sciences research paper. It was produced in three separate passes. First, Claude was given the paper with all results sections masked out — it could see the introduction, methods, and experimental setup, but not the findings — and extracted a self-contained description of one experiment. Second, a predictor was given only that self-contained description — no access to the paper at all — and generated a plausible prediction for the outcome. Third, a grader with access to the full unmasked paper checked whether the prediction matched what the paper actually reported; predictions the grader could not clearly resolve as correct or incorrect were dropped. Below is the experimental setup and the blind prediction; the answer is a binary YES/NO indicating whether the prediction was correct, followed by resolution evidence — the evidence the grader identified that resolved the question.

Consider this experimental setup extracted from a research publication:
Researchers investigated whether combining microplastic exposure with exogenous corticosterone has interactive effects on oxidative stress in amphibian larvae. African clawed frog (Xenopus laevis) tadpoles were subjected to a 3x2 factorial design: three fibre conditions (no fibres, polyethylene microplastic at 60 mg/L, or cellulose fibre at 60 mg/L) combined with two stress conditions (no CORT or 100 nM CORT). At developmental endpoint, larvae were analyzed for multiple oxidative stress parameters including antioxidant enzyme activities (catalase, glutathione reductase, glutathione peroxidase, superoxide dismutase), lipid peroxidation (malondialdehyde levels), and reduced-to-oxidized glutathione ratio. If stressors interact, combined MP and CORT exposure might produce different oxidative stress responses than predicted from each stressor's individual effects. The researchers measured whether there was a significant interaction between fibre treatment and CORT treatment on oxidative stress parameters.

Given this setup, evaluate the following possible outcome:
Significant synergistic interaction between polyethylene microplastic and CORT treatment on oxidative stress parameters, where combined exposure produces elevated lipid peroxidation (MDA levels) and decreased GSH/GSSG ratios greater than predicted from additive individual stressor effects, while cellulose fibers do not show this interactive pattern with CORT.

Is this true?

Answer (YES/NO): NO